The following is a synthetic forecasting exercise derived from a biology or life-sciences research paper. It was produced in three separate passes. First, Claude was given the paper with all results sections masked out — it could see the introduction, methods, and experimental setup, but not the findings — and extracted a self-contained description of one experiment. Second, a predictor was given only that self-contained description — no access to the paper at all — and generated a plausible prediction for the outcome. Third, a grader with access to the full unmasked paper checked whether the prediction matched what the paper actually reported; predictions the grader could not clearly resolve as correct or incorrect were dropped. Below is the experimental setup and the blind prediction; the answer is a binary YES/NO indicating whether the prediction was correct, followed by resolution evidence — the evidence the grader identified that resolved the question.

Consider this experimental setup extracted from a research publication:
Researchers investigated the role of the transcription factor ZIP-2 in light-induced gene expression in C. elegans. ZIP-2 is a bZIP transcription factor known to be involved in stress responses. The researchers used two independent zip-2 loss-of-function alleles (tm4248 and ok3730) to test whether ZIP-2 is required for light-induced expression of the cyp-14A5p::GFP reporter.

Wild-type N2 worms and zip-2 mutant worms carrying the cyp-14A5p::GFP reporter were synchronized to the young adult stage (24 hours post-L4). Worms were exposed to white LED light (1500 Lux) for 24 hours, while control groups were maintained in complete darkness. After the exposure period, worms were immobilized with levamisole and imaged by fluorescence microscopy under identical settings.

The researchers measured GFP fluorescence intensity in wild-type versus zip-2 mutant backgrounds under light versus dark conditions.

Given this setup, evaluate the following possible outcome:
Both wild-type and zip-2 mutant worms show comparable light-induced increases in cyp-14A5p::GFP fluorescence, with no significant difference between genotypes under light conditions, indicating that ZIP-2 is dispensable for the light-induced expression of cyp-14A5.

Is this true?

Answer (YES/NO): NO